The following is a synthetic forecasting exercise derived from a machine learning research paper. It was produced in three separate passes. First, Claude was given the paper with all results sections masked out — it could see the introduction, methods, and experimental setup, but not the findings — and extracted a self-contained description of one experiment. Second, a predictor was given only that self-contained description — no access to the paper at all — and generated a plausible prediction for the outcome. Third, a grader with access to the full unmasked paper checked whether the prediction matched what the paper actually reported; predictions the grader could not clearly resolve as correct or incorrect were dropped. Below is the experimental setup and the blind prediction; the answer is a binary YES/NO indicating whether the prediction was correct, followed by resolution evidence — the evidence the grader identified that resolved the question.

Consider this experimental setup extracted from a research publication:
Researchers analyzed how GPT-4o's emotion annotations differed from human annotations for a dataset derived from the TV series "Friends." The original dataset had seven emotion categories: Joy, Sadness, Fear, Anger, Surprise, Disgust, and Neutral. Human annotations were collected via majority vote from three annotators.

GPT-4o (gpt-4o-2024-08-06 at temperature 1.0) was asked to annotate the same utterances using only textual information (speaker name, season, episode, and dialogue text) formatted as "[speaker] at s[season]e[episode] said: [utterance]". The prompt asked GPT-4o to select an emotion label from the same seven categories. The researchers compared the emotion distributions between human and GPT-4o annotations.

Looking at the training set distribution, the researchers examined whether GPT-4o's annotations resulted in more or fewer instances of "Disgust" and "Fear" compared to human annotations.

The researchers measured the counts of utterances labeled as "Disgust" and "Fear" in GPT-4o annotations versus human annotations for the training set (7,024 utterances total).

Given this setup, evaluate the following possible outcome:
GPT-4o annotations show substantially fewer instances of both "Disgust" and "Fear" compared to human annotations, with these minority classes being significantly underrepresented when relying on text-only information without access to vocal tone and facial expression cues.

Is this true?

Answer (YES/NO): NO